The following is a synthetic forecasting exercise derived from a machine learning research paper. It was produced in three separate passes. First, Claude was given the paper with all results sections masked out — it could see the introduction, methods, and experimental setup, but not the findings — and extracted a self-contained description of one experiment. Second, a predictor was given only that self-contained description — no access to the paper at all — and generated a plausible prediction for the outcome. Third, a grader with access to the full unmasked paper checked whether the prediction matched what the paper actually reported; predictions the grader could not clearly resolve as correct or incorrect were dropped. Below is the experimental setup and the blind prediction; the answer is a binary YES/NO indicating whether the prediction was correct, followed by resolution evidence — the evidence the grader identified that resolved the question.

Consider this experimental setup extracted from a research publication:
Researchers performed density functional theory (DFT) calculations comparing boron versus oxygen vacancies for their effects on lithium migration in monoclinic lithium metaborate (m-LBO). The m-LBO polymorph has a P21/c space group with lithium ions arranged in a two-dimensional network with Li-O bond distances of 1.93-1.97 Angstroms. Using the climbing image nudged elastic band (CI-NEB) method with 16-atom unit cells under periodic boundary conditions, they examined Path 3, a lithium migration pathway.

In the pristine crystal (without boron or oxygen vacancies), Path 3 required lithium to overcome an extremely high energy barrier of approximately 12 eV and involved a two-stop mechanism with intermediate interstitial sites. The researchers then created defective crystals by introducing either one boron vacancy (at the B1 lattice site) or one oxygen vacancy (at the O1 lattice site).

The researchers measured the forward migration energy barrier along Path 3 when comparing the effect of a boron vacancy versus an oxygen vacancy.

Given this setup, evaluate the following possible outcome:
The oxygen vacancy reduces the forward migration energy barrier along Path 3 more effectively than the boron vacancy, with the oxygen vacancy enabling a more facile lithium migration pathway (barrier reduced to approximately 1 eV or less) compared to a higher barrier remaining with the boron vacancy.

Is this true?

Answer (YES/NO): NO